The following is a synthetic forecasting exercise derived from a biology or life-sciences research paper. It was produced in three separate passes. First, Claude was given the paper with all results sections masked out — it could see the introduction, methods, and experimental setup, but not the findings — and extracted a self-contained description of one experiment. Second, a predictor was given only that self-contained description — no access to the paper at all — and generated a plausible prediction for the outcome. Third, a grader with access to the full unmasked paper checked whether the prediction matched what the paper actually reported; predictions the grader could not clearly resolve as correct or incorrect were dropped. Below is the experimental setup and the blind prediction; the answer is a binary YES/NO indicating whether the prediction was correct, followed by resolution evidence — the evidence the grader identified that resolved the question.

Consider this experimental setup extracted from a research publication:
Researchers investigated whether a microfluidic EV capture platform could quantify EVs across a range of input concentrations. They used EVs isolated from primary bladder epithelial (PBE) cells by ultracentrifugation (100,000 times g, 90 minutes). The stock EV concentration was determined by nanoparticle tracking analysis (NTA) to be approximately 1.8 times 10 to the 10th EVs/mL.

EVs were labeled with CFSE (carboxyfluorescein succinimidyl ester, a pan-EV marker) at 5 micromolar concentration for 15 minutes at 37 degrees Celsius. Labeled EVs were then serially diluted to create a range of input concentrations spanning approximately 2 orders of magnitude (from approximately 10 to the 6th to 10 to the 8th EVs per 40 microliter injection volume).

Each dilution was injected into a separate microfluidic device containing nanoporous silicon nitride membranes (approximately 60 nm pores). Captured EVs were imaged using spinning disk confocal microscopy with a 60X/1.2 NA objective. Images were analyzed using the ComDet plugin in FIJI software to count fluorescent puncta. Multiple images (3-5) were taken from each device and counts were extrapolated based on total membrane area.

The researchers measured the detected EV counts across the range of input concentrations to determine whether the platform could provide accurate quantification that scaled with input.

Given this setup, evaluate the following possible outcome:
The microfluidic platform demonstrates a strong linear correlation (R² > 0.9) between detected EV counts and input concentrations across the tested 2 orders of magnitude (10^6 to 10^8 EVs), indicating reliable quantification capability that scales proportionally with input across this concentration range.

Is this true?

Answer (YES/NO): NO